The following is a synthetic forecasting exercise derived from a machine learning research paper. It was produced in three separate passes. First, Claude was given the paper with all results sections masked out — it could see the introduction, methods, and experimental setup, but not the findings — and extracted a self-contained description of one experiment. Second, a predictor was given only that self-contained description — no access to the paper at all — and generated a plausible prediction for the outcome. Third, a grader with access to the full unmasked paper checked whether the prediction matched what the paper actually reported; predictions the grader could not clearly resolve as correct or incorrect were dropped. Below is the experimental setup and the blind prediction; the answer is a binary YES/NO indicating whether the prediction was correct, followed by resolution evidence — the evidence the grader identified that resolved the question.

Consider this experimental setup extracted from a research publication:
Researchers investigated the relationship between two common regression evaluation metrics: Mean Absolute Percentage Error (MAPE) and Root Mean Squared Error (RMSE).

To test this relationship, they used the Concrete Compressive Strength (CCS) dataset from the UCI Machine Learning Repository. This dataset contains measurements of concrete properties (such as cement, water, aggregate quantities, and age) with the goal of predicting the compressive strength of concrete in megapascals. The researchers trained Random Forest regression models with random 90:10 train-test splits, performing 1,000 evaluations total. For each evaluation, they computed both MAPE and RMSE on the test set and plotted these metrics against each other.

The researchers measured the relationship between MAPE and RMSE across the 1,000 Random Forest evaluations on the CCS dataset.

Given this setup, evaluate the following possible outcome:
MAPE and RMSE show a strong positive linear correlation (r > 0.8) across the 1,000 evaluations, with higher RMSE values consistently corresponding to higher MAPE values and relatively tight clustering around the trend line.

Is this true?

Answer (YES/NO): NO